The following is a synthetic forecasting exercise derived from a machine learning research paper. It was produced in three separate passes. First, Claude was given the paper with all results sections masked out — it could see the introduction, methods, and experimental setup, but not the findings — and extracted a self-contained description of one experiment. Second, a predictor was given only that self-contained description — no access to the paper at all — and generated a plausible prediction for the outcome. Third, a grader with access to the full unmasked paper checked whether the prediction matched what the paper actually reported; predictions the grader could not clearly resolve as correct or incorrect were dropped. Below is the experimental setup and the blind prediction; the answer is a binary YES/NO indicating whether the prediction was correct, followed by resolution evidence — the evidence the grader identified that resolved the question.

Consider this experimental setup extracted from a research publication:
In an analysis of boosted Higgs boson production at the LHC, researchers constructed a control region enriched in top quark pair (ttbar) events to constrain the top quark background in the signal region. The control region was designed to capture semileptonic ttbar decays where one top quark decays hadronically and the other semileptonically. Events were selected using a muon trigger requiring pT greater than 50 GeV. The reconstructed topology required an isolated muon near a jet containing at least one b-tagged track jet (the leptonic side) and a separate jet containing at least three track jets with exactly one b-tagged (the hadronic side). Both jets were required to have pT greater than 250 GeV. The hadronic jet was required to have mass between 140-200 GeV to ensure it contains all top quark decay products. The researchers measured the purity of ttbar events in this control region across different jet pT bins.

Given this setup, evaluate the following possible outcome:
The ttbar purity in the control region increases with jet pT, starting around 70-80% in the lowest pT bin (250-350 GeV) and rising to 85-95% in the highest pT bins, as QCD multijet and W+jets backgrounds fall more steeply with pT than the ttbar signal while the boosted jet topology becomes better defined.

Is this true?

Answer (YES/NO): NO